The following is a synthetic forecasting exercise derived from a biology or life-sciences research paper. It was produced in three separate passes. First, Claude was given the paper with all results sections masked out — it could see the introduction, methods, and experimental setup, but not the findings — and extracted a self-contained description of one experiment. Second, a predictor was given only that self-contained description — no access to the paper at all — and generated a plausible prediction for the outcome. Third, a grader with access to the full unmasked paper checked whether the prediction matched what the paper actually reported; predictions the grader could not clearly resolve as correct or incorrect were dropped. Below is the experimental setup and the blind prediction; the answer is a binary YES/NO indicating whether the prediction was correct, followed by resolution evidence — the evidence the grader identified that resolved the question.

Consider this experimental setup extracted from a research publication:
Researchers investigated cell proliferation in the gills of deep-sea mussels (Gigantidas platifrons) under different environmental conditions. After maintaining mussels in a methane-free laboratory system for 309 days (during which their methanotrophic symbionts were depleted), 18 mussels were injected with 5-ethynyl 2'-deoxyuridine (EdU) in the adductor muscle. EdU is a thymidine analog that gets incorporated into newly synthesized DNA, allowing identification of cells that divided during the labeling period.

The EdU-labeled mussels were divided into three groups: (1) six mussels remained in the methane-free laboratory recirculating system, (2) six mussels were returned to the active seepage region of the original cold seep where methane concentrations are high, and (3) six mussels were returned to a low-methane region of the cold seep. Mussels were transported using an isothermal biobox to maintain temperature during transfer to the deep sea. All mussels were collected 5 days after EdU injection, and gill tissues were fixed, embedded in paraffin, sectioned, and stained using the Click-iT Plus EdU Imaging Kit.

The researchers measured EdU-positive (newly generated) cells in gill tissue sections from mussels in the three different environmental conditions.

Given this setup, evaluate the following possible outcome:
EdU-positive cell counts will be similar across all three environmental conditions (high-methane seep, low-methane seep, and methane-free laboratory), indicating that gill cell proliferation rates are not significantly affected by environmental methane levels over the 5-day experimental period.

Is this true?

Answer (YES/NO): NO